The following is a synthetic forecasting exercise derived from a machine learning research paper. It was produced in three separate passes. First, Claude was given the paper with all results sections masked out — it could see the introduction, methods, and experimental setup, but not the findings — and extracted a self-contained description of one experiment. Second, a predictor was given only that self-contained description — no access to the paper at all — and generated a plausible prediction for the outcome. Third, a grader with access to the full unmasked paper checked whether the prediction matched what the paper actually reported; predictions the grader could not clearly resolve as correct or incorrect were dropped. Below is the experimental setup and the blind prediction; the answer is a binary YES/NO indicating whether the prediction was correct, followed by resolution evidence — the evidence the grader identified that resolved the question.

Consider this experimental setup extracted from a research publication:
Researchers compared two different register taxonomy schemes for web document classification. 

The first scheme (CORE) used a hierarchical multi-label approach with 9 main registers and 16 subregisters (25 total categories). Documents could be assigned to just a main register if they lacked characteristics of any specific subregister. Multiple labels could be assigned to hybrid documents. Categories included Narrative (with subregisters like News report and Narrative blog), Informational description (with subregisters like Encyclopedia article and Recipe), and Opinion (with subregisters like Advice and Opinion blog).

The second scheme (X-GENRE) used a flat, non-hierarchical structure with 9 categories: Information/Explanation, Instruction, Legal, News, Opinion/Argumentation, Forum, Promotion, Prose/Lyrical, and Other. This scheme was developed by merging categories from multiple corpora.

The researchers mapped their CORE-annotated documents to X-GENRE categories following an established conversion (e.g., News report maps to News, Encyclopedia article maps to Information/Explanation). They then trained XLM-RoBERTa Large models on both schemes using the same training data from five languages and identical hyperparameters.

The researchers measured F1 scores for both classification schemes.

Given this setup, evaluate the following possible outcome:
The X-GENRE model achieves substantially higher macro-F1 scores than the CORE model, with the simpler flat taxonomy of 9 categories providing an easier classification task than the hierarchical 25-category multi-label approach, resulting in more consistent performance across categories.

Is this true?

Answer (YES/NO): NO